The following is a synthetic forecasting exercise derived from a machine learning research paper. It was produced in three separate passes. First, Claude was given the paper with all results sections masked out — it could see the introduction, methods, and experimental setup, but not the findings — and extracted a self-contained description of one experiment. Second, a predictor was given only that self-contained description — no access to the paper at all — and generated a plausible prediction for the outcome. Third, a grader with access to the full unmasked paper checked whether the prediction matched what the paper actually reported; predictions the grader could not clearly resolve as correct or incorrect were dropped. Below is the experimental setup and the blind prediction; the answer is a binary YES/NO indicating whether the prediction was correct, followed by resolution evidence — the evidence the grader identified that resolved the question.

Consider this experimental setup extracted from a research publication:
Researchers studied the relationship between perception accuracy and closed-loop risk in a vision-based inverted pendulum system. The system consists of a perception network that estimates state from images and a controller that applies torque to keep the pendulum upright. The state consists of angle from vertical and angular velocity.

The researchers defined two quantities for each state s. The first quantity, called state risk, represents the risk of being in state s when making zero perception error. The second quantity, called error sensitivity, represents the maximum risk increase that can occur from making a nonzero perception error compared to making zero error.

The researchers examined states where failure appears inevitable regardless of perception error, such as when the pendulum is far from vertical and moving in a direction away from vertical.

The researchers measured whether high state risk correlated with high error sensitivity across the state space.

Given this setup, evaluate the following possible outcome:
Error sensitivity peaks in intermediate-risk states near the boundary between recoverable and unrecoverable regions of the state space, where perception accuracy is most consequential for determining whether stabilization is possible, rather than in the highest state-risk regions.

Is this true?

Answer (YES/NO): YES